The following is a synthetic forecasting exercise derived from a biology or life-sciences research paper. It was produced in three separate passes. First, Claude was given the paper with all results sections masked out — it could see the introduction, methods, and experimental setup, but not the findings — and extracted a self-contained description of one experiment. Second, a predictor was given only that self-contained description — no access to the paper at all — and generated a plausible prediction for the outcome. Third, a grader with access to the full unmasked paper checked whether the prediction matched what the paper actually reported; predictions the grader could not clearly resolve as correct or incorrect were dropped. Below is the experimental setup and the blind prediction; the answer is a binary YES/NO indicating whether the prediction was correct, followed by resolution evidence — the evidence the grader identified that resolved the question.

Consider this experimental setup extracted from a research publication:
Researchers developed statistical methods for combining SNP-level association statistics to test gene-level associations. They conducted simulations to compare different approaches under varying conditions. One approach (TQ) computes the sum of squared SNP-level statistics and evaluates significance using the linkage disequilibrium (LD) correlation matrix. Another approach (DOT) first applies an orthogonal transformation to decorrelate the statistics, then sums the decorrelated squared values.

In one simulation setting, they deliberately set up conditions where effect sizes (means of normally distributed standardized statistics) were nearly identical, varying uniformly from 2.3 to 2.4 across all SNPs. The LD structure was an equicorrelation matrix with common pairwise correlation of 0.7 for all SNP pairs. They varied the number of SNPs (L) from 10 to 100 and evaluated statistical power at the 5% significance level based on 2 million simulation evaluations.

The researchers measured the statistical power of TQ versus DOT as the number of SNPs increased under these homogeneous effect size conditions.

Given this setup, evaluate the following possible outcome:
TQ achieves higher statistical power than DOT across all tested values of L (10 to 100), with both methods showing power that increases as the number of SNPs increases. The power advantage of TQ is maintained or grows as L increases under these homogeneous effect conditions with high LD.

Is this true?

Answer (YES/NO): NO